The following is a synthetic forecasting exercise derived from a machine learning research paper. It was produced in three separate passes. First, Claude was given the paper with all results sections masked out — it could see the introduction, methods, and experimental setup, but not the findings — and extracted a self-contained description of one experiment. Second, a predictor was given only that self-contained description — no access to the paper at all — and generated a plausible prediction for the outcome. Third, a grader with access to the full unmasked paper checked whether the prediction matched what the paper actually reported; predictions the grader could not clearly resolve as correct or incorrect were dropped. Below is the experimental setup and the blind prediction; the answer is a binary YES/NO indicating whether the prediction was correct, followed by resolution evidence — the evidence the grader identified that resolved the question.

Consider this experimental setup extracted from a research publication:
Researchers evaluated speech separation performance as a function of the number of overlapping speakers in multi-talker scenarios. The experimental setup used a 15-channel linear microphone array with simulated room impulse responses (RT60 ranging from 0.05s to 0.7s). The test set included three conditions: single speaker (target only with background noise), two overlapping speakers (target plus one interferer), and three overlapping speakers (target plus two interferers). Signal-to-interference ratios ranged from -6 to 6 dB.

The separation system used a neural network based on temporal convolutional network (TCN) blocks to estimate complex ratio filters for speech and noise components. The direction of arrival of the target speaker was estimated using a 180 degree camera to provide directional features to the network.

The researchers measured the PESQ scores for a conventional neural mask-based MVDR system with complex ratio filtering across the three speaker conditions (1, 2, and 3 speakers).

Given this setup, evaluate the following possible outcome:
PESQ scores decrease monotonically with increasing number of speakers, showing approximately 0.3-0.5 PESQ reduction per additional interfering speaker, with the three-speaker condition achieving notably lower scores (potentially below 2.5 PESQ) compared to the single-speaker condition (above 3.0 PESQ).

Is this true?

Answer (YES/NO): NO